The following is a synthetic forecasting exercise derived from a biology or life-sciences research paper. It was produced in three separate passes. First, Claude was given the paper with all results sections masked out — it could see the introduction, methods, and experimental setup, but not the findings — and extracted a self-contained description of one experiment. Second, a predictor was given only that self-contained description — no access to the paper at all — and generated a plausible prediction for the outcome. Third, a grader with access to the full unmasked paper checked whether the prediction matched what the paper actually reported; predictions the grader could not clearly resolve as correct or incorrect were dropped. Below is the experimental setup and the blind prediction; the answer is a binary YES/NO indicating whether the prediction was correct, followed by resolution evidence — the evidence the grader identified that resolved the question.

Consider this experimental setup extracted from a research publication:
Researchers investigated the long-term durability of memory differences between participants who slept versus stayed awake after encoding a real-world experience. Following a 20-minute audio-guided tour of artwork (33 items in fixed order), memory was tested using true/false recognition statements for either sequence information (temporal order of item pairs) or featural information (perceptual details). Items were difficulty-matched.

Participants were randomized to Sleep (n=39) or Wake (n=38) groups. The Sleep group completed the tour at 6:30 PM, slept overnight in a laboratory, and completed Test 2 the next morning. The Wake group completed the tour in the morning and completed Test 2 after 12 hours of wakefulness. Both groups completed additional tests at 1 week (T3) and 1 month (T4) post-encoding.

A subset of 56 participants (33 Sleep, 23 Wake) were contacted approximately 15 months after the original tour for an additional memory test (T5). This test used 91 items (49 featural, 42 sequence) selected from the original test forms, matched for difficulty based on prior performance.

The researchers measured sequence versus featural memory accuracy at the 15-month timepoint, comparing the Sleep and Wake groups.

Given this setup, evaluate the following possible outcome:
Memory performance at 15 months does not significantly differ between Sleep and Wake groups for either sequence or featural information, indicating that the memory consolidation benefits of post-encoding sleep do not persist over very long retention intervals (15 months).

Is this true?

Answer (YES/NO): NO